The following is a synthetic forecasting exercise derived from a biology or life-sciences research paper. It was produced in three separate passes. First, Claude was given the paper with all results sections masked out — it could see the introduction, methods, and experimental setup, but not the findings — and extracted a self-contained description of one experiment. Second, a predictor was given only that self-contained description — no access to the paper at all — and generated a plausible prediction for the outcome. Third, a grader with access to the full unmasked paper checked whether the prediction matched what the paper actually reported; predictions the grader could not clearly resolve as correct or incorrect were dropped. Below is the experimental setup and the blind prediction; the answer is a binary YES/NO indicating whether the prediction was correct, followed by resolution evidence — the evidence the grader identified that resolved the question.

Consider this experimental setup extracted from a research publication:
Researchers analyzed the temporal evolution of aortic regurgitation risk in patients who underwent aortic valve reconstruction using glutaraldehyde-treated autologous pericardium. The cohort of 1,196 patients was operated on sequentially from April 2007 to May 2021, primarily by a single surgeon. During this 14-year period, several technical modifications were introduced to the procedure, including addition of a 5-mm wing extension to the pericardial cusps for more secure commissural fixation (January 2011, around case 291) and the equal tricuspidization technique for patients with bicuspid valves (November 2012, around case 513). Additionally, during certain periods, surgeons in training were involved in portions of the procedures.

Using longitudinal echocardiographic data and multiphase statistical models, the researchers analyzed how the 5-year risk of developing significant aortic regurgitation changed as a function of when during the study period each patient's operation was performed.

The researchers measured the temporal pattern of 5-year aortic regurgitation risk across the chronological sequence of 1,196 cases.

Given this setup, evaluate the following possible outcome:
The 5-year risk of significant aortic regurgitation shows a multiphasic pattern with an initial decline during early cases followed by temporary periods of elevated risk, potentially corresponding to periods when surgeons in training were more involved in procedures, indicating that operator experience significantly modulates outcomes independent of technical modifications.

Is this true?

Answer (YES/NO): NO